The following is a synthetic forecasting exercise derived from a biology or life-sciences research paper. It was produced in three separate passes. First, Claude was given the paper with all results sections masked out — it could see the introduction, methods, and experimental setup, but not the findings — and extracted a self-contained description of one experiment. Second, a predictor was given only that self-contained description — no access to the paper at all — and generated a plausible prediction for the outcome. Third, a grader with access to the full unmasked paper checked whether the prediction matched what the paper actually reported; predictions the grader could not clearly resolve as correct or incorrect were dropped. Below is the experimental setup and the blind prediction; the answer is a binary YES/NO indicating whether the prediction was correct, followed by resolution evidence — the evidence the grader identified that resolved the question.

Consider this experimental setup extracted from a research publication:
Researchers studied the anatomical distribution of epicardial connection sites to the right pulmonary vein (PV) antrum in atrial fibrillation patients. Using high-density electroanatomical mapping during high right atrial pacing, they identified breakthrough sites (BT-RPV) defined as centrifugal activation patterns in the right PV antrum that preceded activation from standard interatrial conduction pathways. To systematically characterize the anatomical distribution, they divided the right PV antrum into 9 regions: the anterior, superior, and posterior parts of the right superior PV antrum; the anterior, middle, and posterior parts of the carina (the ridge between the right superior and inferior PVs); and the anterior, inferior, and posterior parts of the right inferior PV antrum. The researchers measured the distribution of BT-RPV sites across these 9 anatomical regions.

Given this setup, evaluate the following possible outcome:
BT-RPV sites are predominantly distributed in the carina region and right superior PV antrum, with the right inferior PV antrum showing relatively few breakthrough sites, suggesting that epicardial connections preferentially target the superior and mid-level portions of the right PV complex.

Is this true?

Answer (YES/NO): NO